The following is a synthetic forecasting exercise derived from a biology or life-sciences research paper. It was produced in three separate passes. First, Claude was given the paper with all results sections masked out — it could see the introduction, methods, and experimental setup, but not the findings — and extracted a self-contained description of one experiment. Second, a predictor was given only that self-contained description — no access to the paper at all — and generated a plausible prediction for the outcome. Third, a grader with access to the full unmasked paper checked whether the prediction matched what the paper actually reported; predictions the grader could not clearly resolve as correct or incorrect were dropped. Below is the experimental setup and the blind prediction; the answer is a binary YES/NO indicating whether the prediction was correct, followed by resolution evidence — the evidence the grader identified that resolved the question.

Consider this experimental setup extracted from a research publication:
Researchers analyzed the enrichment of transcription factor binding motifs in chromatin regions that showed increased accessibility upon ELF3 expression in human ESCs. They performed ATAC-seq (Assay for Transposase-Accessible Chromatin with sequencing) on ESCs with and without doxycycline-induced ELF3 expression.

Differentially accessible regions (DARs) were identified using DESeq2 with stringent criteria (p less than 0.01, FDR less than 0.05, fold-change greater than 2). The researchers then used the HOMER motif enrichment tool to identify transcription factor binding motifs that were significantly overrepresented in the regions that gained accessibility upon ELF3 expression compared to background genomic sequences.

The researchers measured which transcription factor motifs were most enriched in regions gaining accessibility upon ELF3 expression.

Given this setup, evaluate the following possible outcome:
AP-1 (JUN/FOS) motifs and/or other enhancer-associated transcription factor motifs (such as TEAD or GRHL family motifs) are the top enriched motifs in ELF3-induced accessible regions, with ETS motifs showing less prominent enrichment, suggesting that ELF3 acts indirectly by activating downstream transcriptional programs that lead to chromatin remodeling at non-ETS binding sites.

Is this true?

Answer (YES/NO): NO